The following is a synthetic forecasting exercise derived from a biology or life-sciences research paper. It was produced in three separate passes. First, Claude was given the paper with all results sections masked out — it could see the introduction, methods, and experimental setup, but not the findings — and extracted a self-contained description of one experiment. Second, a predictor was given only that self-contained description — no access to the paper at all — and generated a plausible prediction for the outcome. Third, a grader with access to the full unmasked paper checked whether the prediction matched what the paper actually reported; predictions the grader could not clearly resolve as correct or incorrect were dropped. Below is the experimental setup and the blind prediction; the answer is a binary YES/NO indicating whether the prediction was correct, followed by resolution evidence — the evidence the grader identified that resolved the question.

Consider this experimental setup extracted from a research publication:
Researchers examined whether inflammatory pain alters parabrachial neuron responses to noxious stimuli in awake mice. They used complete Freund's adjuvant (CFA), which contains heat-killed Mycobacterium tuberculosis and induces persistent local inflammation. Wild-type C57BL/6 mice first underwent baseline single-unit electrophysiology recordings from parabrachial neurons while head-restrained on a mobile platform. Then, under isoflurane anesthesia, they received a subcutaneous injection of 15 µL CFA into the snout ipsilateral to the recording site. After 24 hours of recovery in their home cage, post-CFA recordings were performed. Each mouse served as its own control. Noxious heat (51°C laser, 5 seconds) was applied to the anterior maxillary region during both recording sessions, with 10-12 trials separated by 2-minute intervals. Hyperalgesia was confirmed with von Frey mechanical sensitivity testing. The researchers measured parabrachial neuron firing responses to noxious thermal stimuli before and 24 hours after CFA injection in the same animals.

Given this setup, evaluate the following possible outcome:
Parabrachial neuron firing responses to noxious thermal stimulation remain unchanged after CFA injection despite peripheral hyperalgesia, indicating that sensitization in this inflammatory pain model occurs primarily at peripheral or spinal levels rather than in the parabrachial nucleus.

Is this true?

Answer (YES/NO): NO